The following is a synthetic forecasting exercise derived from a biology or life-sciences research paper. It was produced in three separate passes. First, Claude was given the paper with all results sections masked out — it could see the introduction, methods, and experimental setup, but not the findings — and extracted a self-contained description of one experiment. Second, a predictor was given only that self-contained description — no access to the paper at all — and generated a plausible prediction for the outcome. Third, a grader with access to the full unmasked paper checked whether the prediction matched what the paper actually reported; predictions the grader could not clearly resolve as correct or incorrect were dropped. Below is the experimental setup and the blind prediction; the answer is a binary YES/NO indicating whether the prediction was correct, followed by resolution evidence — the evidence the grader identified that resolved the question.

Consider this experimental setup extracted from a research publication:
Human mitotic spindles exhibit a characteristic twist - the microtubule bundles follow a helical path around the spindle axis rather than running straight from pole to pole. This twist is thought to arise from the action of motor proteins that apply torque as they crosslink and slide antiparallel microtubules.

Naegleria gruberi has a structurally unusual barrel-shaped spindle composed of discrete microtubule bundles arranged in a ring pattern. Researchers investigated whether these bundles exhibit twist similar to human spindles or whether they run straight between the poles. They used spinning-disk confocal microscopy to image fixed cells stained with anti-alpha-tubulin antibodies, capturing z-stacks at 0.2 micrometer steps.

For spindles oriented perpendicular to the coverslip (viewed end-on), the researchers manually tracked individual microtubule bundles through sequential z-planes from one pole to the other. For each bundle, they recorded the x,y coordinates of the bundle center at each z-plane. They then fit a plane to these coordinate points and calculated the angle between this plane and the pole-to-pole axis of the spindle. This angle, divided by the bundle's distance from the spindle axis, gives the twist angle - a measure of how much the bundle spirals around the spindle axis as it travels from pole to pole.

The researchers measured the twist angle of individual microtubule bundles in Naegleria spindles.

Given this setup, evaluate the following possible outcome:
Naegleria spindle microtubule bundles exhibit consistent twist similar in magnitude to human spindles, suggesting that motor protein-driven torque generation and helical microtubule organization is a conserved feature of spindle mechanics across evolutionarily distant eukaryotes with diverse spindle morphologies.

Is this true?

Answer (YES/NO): NO